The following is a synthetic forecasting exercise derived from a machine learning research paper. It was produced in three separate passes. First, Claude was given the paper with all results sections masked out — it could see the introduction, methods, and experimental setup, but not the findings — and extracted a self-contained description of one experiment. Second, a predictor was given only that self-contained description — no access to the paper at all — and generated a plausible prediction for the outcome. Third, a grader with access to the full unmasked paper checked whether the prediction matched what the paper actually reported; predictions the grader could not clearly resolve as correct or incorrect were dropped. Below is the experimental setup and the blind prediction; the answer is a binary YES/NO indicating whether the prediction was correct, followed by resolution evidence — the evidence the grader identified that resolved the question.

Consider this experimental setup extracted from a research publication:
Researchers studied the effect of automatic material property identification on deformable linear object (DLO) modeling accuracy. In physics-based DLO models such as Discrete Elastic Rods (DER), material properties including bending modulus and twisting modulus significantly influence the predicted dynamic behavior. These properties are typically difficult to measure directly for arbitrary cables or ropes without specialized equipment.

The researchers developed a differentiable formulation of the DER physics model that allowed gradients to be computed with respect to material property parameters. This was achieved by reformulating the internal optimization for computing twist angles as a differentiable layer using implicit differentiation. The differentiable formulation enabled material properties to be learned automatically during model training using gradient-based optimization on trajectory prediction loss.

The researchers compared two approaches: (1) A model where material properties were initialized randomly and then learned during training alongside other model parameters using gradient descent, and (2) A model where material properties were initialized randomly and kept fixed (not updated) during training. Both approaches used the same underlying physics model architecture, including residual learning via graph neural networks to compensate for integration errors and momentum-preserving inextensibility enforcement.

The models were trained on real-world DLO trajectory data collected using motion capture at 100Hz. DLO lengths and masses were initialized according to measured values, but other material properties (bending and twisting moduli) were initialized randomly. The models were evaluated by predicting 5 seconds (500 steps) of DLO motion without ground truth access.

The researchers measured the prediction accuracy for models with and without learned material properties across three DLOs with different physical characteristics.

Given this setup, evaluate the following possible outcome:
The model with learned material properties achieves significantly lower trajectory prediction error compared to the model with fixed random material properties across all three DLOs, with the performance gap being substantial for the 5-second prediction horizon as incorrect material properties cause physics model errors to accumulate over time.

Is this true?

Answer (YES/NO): NO